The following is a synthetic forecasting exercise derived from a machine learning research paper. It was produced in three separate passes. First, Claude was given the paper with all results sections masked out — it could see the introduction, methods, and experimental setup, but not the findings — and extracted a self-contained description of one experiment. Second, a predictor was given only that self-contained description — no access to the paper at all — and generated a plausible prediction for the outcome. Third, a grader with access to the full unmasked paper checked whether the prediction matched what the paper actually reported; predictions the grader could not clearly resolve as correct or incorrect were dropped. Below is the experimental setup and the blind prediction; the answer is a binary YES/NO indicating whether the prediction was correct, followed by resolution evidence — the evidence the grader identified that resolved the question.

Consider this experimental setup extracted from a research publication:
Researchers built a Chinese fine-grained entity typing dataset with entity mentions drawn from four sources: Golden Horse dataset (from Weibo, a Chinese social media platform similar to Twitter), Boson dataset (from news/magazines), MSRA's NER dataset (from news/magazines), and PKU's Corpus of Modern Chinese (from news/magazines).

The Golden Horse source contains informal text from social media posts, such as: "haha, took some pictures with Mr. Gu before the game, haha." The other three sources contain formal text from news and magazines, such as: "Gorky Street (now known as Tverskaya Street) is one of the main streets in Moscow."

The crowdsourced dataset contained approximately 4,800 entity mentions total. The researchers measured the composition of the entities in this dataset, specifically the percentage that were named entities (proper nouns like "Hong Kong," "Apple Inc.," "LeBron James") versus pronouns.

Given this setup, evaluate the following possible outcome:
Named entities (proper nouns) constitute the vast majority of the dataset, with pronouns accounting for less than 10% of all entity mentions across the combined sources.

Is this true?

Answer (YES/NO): NO